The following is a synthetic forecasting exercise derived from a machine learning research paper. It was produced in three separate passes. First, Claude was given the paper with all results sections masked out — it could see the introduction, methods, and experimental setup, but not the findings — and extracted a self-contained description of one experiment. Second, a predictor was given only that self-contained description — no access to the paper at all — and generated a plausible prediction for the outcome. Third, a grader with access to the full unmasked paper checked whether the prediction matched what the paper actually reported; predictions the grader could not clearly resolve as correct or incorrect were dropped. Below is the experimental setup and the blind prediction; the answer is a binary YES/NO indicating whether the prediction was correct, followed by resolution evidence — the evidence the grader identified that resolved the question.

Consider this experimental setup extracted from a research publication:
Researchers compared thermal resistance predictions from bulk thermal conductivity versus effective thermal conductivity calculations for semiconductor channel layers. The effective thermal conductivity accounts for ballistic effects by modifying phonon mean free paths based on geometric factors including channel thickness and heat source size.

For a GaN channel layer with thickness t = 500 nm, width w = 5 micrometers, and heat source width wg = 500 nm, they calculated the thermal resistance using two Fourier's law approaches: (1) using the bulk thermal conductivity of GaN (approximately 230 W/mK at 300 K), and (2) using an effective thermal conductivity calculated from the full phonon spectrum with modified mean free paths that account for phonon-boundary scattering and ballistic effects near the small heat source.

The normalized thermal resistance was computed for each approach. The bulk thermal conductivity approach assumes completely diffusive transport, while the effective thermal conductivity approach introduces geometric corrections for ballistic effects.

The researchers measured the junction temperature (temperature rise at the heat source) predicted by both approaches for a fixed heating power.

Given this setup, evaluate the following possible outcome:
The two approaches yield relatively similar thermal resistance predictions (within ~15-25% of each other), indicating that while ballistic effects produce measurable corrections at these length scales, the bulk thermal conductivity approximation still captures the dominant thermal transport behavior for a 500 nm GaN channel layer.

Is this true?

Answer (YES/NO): NO